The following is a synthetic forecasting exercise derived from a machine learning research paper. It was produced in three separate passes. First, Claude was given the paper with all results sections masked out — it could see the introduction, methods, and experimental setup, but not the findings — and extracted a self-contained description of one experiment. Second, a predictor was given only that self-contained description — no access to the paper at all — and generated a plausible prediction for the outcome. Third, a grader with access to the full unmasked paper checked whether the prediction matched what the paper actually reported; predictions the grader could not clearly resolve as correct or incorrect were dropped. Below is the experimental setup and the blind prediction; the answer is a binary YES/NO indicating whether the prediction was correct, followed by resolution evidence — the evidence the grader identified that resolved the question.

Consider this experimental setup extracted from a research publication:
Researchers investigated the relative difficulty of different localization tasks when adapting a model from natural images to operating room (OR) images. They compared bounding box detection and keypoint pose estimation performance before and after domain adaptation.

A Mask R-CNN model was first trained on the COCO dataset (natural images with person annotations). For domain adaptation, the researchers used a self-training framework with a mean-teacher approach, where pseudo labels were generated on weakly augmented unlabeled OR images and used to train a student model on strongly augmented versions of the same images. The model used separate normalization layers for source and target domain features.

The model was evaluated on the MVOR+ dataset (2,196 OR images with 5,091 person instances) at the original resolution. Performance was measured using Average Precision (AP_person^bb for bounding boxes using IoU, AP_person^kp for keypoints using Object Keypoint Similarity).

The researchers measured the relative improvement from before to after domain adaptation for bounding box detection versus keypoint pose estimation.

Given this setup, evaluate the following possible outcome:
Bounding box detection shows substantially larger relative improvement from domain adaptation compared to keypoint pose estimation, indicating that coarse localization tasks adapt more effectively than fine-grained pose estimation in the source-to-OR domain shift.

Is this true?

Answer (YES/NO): NO